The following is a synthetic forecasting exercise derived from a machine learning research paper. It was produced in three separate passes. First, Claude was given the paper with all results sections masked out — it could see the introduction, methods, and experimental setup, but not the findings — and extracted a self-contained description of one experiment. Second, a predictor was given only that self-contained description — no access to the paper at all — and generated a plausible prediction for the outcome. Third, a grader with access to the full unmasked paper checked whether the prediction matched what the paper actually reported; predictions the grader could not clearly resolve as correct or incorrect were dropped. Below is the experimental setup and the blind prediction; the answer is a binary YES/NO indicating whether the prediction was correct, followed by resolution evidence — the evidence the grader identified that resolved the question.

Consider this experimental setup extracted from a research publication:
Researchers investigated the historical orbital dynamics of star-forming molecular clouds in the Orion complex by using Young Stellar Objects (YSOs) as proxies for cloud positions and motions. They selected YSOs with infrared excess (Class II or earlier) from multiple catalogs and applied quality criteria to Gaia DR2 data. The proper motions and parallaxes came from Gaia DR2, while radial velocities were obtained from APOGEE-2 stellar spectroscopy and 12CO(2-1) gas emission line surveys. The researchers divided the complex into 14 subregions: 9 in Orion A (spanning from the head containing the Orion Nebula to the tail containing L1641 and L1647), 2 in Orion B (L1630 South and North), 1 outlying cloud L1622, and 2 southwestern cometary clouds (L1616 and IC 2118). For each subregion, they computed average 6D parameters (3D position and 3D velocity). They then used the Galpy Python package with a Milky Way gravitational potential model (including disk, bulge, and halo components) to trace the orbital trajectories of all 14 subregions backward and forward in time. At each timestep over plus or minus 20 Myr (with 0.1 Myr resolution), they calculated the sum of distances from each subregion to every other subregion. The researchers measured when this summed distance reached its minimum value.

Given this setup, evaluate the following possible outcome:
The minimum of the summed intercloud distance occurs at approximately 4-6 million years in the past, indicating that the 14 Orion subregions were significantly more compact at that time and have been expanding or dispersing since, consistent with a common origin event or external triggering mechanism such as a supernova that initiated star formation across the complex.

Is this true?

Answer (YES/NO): NO